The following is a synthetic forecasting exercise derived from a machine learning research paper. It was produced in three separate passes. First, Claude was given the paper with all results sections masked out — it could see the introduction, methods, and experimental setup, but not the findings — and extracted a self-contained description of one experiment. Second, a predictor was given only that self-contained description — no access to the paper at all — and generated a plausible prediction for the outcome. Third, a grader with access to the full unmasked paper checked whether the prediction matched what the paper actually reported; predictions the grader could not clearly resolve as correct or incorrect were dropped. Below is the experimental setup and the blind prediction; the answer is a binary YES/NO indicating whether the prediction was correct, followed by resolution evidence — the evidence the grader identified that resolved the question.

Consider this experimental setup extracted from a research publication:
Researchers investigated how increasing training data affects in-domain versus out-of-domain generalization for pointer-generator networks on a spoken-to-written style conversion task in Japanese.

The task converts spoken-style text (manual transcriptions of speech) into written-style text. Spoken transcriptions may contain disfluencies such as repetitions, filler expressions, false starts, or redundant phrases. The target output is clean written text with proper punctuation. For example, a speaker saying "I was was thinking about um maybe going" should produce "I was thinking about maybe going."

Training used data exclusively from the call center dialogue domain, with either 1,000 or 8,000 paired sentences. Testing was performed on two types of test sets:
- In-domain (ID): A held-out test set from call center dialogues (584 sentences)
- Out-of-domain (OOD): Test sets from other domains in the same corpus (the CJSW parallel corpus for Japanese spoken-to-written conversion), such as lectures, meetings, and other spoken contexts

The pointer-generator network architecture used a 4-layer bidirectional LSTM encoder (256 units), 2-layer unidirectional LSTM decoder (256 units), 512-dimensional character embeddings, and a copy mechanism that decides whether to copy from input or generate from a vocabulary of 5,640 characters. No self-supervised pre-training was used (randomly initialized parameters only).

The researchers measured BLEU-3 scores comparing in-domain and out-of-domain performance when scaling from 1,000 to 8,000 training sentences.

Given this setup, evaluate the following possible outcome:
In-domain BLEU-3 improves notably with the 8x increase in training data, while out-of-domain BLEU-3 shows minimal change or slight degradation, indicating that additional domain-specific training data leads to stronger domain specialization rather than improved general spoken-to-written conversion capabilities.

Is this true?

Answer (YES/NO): NO